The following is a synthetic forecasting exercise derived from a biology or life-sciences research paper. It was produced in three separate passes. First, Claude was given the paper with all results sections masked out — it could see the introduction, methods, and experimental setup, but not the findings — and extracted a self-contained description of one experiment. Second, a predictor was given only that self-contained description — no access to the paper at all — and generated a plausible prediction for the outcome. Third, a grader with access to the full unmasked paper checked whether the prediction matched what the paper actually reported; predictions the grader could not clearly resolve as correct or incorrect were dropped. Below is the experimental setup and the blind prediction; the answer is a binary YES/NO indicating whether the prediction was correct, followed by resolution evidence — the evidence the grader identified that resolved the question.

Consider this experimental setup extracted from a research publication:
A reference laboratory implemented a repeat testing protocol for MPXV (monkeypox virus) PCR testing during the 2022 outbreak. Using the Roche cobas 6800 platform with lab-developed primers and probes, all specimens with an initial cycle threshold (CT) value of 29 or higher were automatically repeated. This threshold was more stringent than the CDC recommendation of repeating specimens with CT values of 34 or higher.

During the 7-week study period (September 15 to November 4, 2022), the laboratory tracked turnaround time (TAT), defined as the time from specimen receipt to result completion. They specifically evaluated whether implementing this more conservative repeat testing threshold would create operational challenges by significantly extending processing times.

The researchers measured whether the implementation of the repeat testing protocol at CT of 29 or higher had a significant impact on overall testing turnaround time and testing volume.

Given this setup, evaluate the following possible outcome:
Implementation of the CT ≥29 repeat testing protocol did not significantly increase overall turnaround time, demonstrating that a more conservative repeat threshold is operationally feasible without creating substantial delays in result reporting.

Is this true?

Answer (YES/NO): YES